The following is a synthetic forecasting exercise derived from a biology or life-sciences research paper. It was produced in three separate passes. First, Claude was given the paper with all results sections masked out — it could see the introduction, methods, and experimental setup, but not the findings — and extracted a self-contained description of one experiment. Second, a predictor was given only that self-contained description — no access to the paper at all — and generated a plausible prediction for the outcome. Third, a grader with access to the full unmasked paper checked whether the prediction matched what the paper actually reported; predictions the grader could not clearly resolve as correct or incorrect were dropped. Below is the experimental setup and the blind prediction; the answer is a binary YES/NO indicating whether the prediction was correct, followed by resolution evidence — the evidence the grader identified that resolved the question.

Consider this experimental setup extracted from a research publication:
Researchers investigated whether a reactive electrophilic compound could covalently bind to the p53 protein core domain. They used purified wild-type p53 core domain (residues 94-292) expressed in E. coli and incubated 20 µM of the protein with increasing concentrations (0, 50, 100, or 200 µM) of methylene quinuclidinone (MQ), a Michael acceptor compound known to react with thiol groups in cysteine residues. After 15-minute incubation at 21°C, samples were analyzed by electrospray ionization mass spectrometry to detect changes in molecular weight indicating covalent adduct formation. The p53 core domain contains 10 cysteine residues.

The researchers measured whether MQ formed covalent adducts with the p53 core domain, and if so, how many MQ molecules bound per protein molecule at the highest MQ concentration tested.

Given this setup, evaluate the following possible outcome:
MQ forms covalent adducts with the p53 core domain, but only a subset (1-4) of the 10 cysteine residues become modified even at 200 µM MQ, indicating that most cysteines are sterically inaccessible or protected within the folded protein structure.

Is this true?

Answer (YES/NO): YES